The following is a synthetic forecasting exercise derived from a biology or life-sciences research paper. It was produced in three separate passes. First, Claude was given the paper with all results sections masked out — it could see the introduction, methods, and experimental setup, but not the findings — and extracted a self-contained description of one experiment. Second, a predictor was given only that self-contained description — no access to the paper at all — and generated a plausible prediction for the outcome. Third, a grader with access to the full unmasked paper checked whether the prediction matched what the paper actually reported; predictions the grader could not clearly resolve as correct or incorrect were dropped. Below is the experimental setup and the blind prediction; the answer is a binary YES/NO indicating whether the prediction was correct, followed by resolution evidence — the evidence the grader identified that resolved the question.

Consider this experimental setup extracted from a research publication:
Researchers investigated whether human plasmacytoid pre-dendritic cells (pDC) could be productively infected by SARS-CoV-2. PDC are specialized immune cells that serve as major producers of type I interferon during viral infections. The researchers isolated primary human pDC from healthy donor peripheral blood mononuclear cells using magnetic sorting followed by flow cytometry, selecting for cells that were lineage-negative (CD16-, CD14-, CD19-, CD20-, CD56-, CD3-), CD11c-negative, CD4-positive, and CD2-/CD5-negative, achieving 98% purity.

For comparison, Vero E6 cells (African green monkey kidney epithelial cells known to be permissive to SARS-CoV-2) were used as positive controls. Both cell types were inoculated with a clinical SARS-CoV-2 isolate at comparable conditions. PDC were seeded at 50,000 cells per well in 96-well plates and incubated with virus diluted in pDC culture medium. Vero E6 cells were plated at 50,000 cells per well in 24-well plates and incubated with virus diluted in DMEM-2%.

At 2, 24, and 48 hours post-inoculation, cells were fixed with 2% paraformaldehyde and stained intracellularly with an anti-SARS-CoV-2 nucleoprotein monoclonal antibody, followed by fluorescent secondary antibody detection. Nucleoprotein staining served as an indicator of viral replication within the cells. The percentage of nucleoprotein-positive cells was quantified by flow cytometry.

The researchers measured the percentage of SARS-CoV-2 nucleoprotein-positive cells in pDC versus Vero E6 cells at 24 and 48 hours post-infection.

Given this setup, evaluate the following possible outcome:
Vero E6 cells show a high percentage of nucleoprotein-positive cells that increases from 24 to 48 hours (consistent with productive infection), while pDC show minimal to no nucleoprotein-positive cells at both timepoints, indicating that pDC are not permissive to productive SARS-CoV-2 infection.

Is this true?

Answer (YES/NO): YES